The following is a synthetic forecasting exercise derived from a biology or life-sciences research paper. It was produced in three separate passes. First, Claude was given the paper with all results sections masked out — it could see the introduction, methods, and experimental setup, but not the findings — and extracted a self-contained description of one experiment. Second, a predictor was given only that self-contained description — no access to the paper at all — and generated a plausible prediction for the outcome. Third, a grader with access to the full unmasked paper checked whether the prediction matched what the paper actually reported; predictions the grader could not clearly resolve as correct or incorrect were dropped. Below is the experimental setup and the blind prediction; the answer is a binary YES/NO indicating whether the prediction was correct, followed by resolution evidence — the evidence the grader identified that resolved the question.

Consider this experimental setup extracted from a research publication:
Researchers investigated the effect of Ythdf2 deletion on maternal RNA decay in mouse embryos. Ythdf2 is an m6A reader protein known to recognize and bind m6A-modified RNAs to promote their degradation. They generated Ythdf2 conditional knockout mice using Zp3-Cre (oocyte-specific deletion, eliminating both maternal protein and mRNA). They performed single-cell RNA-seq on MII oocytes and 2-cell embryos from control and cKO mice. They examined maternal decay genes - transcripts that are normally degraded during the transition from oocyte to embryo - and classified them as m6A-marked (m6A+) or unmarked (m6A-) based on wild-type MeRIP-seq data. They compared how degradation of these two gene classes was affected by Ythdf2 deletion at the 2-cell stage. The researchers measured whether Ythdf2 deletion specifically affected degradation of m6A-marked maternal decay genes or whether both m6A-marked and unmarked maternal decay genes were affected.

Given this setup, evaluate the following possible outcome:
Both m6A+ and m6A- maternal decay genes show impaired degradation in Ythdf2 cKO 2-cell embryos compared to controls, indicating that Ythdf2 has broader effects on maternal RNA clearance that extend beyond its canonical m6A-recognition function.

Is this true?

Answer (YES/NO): YES